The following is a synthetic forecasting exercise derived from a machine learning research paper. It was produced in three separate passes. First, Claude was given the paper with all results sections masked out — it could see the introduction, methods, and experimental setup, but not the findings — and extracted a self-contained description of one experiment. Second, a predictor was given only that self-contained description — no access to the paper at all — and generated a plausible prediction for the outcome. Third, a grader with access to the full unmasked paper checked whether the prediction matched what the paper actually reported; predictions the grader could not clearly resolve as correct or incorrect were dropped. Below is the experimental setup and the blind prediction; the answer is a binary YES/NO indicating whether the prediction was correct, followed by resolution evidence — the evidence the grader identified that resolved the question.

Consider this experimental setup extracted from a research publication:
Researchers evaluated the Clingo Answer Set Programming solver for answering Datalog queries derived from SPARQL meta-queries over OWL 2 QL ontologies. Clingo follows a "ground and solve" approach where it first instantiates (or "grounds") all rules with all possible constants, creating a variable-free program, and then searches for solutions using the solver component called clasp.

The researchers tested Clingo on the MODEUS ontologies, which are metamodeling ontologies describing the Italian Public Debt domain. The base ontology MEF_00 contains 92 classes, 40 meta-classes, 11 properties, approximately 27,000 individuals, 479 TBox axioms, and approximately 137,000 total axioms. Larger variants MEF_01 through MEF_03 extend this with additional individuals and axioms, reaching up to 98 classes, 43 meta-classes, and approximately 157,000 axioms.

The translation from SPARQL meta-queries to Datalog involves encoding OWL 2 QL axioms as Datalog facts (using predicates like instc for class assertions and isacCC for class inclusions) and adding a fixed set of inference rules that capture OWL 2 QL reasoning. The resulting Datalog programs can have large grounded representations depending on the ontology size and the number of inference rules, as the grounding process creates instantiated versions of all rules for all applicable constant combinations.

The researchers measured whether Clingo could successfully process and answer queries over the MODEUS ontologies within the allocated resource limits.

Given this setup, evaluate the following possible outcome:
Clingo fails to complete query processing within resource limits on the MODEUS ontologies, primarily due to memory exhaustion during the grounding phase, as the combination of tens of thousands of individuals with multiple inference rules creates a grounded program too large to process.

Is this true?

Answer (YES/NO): NO